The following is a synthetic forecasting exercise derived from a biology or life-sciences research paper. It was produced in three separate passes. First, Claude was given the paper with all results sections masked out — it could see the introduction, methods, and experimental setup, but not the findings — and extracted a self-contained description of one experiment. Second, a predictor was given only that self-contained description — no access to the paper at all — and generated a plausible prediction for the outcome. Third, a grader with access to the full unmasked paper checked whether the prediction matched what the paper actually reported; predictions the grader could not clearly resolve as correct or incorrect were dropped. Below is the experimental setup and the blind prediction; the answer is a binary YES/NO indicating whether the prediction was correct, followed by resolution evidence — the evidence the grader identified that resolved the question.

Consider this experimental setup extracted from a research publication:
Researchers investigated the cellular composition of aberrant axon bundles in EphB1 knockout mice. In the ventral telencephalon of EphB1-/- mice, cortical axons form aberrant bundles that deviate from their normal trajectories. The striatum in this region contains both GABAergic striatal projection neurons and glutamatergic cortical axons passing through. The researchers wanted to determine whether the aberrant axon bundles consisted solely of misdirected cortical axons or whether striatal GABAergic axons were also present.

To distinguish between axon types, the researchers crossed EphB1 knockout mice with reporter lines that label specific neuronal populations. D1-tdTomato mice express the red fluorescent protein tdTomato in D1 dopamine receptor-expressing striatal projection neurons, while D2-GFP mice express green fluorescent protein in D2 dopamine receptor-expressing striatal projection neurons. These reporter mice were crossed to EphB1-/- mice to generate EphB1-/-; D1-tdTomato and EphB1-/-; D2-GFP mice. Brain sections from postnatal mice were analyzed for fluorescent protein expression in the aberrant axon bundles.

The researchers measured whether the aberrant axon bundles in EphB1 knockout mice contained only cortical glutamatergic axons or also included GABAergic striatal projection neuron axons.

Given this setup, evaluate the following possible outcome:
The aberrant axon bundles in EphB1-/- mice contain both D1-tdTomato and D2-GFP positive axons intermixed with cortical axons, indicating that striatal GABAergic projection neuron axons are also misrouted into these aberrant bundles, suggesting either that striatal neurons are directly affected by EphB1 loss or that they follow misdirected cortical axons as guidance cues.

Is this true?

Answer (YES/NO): NO